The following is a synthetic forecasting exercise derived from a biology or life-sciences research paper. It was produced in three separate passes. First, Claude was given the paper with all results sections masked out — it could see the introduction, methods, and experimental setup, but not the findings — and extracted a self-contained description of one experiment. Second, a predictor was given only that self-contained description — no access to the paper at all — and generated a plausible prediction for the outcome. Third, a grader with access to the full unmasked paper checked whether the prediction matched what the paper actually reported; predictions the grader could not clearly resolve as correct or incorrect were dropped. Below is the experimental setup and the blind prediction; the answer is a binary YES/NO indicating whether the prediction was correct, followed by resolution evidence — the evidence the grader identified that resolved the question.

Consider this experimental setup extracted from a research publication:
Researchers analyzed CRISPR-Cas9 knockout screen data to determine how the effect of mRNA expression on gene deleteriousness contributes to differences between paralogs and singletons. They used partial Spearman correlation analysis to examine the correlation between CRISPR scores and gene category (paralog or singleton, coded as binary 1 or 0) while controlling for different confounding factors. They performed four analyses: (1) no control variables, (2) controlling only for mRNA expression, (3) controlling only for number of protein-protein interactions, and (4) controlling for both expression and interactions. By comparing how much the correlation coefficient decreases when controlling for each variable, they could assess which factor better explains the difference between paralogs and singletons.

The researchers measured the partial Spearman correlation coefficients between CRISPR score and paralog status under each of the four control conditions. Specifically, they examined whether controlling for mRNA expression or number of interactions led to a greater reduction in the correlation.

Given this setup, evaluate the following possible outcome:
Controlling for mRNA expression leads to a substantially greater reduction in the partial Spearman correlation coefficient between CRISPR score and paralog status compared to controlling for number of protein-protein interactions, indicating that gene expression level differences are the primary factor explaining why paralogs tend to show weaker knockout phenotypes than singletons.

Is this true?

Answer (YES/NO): YES